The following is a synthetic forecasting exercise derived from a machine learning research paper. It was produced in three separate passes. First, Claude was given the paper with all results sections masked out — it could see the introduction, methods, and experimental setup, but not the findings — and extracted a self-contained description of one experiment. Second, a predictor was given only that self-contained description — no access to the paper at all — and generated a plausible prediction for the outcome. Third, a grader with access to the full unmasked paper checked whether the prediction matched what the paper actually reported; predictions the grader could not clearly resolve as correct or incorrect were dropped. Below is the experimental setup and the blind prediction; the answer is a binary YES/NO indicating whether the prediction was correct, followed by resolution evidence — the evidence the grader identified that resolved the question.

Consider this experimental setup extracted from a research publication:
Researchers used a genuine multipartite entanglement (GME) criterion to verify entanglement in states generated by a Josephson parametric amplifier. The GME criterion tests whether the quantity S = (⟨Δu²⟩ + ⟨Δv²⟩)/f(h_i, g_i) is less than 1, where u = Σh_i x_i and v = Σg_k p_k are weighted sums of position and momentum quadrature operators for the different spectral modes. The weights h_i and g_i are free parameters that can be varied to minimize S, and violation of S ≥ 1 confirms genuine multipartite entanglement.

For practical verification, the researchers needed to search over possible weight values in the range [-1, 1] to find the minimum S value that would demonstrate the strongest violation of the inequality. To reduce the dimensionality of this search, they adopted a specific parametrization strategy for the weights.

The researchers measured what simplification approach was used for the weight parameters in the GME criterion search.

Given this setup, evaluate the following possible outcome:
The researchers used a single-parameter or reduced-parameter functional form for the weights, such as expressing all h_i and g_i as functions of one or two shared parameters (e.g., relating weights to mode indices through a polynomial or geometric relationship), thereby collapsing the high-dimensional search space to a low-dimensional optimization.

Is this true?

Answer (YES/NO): YES